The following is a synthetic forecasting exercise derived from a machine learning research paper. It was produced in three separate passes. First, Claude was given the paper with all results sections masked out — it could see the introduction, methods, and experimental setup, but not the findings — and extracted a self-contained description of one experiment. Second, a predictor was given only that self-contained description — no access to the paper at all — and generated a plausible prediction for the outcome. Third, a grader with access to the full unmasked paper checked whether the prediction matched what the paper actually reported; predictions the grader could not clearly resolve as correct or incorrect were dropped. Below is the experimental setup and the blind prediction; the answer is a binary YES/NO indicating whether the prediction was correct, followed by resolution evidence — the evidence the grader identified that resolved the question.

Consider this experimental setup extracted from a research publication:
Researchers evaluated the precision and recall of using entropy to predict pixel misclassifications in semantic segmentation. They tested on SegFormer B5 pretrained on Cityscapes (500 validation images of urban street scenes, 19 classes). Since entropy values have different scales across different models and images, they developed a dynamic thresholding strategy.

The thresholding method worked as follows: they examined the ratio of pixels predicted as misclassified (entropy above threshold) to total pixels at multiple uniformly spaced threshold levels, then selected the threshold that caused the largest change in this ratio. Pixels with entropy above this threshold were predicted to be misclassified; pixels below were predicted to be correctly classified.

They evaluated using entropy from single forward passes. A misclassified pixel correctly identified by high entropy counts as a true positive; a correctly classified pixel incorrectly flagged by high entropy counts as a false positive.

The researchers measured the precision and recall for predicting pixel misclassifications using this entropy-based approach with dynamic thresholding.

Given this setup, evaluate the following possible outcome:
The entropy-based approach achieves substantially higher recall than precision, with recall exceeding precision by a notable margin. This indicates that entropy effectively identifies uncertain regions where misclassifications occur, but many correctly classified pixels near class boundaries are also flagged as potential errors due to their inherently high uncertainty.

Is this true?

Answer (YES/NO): YES